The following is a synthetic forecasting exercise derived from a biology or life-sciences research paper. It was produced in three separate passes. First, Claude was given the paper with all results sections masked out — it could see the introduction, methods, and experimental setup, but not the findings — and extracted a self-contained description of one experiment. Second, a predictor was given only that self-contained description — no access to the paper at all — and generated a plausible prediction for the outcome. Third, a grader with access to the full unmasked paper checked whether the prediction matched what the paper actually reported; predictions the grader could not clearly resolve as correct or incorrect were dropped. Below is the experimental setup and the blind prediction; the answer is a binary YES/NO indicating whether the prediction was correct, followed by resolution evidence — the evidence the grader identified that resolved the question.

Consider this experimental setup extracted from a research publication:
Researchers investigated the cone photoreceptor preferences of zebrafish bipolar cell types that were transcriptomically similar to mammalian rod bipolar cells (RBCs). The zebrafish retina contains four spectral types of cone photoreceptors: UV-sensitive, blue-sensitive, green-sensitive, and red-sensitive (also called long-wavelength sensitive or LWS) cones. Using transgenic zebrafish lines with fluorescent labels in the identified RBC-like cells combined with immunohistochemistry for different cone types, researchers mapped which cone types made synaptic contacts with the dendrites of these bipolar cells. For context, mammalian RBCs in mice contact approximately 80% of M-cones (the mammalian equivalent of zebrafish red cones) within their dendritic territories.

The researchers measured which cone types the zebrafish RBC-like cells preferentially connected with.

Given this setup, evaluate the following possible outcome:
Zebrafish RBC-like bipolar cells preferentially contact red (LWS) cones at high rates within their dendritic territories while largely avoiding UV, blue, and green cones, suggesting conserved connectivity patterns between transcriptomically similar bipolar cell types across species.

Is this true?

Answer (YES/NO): YES